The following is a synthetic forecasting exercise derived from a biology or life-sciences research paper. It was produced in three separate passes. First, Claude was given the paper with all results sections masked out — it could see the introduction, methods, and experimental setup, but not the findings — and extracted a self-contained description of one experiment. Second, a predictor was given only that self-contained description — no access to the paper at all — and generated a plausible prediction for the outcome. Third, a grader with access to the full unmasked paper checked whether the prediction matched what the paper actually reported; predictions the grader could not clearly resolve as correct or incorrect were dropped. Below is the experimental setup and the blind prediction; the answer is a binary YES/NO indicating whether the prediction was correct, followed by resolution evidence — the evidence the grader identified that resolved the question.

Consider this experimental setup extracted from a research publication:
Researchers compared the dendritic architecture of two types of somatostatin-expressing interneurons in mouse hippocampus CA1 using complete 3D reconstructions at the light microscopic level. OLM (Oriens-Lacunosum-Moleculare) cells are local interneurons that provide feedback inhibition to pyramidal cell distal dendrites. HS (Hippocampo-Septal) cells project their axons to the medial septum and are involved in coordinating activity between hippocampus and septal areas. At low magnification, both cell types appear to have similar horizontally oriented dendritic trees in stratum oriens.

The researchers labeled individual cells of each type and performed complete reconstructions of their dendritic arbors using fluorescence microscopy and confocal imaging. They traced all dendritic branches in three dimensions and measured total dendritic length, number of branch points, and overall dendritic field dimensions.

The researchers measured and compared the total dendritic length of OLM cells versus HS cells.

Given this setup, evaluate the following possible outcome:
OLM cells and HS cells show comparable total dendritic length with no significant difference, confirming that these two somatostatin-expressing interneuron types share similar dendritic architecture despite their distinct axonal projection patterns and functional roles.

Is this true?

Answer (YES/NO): YES